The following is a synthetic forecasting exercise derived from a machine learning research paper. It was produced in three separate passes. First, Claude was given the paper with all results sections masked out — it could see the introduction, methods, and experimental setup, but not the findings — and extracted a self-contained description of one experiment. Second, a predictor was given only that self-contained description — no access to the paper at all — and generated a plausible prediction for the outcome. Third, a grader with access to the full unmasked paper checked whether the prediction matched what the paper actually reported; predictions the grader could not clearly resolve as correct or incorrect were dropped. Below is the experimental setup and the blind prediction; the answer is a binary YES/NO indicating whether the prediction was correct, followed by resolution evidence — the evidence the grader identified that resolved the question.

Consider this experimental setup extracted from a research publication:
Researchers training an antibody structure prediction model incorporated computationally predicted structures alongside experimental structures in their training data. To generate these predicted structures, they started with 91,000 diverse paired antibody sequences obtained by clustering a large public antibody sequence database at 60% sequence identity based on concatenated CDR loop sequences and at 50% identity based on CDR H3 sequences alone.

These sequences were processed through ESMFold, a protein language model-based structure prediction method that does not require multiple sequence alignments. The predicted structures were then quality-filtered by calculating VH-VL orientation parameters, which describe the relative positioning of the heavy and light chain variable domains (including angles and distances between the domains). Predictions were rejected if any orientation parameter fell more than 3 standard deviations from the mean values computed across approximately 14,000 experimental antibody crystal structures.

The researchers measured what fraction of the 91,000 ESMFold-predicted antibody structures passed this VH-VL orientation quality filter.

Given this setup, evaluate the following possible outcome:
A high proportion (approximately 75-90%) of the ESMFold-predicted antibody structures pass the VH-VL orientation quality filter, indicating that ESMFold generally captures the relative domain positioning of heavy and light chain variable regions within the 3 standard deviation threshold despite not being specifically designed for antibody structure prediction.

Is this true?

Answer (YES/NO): NO